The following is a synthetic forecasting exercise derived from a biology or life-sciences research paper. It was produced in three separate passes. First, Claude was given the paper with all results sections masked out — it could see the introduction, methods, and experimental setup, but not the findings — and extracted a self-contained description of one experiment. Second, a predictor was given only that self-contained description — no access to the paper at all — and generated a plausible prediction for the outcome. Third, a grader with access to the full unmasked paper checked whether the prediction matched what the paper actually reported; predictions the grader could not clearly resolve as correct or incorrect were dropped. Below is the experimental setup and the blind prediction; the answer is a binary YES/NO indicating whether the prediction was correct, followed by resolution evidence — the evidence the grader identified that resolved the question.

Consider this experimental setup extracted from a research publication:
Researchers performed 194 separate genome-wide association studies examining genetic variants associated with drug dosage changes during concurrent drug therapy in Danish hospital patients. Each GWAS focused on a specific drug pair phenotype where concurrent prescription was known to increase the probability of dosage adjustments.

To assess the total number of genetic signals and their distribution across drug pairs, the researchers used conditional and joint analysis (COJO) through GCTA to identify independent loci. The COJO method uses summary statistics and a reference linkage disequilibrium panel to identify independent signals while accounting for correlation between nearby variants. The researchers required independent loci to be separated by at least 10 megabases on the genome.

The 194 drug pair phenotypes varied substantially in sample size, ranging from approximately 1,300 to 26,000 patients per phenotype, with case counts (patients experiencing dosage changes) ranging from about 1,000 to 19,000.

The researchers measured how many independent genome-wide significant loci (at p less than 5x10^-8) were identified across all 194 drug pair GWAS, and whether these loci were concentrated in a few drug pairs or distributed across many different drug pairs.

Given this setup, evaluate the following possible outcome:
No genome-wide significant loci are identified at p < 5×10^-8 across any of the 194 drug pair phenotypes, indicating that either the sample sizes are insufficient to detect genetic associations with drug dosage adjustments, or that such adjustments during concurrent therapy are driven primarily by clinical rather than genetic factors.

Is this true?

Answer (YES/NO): NO